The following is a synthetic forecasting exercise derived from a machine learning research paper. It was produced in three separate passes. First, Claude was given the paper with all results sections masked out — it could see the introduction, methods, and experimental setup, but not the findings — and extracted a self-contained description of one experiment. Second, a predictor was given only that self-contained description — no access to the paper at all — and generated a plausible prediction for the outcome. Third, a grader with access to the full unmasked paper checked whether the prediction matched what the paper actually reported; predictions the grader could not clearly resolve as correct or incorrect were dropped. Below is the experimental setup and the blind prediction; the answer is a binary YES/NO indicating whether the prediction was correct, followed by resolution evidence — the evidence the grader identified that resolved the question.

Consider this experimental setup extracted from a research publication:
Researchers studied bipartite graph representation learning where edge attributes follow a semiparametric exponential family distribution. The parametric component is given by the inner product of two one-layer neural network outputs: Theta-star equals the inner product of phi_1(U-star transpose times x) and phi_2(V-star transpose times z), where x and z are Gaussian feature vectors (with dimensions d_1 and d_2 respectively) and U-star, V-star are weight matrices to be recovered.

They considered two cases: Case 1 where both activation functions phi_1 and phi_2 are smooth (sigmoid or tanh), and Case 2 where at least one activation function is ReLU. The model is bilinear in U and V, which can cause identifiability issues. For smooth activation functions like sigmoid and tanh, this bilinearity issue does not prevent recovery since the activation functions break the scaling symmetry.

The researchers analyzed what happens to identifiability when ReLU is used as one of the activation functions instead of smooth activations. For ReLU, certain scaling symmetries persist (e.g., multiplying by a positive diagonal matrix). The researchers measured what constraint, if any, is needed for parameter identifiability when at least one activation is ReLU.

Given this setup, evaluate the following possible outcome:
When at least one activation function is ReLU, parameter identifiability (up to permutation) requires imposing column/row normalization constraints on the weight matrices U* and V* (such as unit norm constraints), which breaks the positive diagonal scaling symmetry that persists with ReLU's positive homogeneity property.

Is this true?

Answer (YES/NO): NO